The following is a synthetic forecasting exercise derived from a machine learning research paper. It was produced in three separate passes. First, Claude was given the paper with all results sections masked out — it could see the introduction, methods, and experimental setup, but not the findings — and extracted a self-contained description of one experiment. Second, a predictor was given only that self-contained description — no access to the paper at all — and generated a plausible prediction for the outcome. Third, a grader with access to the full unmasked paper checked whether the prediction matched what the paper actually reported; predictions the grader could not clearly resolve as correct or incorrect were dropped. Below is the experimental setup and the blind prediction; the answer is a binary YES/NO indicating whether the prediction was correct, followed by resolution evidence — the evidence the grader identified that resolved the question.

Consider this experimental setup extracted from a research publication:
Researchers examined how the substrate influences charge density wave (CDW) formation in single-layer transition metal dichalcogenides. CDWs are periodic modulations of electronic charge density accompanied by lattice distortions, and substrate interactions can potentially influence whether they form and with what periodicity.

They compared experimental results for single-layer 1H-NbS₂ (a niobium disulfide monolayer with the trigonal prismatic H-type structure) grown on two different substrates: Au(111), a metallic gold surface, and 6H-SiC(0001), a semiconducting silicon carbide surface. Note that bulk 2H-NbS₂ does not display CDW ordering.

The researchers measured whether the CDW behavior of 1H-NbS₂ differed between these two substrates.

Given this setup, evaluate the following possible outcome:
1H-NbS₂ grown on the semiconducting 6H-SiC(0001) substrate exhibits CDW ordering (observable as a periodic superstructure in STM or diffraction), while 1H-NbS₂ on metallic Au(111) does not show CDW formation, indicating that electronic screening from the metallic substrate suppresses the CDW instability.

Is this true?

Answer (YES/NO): YES